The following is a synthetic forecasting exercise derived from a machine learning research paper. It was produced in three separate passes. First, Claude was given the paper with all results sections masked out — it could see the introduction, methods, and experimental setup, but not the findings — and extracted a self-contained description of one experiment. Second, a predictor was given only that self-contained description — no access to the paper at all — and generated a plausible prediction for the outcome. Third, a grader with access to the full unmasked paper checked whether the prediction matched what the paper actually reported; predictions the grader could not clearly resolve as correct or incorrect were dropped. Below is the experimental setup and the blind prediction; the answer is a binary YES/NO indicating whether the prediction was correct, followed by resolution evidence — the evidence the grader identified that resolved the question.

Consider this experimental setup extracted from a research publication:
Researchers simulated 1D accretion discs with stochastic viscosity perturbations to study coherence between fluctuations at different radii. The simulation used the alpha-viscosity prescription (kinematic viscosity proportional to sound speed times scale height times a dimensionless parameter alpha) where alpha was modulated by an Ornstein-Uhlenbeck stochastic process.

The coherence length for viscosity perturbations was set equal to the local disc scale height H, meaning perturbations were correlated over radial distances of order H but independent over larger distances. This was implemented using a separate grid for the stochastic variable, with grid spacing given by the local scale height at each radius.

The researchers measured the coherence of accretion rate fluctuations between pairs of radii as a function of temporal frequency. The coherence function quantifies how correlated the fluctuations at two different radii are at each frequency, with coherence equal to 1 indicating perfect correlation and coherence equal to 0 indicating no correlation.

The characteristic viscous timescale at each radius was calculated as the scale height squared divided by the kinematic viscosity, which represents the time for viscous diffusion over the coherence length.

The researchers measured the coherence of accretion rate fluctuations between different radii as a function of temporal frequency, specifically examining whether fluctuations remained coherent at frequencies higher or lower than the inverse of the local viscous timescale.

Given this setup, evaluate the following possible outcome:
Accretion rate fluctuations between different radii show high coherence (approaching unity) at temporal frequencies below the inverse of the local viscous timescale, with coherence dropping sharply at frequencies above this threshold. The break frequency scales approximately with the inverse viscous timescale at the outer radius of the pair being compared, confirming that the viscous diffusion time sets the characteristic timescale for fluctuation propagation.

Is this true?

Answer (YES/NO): NO